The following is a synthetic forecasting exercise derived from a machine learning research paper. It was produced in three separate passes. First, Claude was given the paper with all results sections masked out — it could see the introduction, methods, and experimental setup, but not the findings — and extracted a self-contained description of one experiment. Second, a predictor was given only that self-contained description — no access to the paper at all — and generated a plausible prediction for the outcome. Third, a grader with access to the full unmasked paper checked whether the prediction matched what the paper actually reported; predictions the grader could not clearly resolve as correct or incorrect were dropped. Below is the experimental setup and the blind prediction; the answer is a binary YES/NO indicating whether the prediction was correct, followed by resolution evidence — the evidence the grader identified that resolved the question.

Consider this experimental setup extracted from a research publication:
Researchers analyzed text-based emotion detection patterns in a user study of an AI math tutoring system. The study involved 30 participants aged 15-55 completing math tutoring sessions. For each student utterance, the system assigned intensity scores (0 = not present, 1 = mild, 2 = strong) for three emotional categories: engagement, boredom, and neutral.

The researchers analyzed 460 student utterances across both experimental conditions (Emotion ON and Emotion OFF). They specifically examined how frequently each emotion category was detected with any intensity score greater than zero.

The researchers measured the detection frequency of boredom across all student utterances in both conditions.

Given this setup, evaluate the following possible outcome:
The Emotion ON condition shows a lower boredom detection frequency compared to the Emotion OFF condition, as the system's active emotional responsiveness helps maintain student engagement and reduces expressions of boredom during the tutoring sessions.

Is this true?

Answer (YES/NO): NO